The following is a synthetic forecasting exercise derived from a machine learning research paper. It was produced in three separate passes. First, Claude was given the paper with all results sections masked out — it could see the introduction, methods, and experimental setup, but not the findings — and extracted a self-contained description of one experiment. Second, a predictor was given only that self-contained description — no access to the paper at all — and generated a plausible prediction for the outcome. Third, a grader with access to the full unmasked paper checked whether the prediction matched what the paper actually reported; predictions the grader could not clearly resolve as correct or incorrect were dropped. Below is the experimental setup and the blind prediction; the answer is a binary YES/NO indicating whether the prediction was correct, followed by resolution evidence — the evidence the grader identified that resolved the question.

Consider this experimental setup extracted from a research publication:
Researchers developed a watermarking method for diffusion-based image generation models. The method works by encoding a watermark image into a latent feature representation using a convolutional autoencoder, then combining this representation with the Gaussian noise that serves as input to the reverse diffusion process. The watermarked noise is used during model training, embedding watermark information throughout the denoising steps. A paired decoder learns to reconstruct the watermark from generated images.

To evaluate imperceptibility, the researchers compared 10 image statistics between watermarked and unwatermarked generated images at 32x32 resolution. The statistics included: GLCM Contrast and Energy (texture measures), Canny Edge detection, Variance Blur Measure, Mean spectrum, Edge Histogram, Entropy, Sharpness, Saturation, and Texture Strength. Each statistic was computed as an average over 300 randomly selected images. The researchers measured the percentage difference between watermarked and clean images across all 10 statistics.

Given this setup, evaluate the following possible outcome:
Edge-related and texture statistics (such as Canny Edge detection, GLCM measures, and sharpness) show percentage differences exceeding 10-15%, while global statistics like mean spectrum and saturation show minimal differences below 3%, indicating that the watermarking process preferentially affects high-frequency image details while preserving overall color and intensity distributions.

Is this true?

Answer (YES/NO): NO